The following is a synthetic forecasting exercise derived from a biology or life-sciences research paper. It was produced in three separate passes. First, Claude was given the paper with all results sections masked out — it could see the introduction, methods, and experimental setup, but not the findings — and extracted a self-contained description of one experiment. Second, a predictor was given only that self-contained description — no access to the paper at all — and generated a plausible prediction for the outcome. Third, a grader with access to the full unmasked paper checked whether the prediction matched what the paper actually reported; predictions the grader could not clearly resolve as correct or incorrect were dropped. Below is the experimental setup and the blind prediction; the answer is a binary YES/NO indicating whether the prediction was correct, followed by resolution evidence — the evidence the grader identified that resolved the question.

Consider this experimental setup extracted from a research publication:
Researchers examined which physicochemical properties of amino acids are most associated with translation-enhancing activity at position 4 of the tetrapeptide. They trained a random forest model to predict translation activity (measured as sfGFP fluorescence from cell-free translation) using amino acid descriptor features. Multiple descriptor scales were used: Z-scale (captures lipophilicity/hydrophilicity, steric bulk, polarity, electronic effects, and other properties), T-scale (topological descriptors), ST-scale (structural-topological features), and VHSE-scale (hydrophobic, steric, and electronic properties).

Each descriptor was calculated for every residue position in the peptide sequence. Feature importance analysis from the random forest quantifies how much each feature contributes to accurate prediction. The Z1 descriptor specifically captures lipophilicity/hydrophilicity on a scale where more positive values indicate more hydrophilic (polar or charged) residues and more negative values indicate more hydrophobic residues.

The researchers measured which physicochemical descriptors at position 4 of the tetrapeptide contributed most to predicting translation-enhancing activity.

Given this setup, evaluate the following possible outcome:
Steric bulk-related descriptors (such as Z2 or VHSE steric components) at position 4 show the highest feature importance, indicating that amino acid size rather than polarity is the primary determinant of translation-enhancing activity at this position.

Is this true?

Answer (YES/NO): NO